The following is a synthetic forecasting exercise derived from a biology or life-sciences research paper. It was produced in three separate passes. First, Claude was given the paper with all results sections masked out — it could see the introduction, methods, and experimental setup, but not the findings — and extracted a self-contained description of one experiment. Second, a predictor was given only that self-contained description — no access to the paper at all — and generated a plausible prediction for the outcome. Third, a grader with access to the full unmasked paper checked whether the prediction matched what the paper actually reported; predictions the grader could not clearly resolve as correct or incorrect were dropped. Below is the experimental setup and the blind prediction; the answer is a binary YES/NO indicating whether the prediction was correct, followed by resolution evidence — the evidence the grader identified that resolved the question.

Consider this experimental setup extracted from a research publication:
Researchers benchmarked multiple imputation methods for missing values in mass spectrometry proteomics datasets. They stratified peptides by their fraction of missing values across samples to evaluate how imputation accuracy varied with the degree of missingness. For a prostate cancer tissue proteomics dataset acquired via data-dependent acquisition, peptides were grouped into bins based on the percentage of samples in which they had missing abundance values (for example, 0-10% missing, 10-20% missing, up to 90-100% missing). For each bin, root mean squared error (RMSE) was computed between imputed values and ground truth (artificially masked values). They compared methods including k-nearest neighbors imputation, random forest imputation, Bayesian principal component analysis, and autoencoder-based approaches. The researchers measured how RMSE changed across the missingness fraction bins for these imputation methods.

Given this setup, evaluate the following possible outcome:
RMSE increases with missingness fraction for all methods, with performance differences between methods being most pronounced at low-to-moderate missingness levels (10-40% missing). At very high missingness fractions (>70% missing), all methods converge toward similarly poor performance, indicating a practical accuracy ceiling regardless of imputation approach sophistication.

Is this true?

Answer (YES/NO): NO